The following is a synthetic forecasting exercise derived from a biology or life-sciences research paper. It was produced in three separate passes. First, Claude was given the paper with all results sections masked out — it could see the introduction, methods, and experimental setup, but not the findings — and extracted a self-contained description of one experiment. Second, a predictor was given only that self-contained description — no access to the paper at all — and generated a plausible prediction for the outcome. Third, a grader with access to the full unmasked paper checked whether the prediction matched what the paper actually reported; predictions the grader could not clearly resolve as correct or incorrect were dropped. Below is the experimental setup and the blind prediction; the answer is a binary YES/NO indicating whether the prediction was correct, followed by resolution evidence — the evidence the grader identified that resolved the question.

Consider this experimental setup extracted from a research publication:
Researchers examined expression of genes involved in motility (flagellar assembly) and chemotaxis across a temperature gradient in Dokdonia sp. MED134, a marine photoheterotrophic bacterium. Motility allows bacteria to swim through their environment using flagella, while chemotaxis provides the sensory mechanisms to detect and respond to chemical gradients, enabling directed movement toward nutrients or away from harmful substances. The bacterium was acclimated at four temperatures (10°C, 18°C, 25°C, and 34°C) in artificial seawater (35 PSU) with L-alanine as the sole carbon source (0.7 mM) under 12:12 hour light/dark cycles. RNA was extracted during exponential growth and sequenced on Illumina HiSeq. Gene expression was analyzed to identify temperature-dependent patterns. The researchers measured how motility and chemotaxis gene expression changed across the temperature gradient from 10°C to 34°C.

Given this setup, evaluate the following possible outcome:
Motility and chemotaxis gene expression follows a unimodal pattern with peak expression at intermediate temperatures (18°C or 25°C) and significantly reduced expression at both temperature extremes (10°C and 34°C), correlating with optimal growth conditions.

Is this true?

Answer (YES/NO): NO